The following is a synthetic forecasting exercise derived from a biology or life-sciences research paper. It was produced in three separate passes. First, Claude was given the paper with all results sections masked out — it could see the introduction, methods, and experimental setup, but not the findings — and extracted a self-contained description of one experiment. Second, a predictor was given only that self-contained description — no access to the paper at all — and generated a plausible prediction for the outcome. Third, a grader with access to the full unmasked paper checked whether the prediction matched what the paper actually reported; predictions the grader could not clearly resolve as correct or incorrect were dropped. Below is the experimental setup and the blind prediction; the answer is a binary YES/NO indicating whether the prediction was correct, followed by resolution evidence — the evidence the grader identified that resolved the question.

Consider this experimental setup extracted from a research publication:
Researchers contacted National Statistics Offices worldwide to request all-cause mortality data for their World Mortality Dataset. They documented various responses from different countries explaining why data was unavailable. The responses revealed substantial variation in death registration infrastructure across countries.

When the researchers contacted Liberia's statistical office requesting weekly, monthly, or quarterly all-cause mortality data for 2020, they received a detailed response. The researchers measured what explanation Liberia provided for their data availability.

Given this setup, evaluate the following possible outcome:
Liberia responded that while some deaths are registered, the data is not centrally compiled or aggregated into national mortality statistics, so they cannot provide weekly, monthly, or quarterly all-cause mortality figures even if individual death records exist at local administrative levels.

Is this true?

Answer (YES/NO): NO